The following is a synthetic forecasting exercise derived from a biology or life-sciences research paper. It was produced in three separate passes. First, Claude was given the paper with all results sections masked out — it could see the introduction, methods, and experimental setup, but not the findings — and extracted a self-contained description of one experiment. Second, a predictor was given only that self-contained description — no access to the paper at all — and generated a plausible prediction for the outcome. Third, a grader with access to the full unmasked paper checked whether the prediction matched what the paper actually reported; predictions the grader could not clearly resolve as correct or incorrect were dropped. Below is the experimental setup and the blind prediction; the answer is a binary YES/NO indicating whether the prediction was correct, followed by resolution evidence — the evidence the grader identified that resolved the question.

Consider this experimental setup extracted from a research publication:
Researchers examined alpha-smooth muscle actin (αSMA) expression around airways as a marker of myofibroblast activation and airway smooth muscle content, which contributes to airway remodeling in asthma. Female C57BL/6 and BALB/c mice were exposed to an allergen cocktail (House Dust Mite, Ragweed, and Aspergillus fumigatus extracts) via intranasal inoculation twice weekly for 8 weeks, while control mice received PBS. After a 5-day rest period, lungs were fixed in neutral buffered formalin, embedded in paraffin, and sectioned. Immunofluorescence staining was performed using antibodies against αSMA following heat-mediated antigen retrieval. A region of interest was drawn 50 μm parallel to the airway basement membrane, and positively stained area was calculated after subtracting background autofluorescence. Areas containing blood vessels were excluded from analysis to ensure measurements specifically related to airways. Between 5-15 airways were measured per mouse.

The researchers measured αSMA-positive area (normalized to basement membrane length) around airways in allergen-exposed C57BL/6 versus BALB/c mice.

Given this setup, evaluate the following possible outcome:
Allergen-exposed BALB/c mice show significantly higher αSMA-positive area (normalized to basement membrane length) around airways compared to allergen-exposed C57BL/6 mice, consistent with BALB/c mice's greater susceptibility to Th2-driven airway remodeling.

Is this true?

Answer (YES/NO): NO